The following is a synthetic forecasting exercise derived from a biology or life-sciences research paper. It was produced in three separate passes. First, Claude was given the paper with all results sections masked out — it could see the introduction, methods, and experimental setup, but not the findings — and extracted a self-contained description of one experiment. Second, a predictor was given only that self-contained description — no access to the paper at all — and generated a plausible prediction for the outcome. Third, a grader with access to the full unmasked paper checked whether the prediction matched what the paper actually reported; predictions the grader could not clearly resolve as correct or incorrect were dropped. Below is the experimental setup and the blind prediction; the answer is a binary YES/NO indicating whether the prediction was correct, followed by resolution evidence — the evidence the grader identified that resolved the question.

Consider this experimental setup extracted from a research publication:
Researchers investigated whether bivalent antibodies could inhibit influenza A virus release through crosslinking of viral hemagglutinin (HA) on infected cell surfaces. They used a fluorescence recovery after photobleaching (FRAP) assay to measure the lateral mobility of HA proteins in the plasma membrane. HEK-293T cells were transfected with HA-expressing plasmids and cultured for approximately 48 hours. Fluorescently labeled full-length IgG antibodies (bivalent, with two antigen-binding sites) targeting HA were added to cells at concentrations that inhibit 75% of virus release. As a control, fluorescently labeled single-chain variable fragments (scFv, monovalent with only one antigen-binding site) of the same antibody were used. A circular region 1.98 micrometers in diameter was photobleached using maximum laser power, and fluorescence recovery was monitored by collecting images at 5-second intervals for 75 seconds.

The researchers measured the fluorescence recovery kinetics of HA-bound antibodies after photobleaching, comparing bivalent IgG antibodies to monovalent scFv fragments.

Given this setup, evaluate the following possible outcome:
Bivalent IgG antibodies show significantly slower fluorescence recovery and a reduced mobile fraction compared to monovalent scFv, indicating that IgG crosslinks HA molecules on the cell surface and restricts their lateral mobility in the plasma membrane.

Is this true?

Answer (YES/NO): YES